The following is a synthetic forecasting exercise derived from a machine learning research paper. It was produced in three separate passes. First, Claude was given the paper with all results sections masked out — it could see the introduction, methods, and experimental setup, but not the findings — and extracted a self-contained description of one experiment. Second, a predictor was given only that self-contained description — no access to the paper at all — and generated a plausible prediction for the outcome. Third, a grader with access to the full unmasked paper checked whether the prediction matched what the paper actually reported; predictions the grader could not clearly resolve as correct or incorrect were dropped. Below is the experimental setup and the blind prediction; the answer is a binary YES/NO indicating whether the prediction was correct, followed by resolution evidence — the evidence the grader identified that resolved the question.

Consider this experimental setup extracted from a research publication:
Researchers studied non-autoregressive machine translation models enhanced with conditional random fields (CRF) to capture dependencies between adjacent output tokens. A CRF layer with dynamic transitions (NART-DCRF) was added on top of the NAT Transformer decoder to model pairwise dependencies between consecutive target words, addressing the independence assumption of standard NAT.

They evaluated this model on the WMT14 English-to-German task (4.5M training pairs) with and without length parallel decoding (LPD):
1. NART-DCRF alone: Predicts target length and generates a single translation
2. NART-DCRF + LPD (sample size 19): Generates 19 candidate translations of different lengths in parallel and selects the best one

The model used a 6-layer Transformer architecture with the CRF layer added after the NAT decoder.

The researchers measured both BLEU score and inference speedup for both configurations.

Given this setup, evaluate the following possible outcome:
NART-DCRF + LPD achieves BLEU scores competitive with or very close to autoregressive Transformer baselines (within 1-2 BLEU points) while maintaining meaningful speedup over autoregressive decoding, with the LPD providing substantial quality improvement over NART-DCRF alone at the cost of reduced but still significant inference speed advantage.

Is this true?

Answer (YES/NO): YES